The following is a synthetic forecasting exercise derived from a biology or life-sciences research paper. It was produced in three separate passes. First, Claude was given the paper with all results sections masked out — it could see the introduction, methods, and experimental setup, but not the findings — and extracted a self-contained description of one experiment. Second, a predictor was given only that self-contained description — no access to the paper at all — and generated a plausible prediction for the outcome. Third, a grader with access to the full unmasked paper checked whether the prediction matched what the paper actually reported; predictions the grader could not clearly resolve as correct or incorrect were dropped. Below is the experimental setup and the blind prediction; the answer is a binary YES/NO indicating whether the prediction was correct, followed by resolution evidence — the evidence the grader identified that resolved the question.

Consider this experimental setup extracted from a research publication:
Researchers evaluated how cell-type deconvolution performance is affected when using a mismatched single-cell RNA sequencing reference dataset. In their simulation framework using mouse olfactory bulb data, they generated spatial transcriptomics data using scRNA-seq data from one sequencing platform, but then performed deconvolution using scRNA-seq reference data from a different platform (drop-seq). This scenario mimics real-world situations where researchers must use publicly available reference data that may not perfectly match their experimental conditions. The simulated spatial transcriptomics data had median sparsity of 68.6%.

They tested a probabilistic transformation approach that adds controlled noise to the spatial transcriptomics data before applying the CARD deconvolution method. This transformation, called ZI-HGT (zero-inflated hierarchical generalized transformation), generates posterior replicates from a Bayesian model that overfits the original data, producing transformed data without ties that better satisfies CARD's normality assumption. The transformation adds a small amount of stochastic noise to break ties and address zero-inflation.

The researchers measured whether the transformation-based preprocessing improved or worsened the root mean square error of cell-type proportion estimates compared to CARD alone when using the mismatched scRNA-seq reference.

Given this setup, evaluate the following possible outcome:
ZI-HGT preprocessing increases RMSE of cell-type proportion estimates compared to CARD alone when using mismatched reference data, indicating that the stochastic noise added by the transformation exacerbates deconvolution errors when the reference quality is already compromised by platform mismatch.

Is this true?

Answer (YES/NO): YES